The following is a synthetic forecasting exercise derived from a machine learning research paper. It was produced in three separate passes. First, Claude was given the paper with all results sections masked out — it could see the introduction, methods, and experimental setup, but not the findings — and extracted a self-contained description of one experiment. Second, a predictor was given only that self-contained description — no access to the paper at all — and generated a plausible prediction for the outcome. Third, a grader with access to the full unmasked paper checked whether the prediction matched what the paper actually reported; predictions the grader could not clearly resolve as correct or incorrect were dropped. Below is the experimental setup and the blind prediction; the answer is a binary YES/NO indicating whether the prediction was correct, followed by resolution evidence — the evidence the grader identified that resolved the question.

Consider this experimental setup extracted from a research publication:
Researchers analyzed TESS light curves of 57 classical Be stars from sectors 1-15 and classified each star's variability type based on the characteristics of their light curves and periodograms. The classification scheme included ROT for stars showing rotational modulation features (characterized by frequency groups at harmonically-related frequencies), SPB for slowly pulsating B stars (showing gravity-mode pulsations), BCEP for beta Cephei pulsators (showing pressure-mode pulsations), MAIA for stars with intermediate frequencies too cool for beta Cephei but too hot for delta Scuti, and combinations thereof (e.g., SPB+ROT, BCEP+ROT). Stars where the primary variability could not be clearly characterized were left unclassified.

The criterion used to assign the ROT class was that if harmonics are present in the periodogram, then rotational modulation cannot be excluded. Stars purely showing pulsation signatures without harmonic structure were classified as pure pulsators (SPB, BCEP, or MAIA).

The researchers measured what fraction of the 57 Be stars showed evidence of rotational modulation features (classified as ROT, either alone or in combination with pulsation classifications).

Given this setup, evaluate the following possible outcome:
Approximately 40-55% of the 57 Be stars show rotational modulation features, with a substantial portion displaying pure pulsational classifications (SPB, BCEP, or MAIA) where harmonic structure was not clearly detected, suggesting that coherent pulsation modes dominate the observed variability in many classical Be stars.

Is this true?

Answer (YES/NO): NO